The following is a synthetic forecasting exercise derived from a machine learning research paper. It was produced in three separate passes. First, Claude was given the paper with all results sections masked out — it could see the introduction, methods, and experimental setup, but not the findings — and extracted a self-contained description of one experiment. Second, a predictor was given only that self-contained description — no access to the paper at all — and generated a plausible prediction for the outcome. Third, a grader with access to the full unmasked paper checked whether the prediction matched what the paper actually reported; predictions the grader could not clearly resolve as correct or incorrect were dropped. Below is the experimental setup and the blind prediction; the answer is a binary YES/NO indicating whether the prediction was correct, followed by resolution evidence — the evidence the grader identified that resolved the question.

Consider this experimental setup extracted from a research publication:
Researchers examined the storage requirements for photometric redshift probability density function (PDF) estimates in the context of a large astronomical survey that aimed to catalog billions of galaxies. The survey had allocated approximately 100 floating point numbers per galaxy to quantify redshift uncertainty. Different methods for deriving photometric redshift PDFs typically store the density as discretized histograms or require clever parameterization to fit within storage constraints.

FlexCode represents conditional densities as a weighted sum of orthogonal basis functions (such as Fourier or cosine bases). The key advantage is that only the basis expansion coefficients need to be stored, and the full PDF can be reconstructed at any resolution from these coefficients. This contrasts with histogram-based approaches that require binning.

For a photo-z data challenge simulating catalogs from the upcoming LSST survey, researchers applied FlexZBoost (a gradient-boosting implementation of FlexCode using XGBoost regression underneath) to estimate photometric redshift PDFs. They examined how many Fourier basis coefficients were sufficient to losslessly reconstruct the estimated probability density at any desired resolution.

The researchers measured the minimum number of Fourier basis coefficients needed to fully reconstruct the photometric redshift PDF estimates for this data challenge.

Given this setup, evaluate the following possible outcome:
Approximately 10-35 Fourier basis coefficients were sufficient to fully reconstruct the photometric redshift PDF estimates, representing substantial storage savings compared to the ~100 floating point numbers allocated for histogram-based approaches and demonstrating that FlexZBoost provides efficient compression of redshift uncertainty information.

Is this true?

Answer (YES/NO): YES